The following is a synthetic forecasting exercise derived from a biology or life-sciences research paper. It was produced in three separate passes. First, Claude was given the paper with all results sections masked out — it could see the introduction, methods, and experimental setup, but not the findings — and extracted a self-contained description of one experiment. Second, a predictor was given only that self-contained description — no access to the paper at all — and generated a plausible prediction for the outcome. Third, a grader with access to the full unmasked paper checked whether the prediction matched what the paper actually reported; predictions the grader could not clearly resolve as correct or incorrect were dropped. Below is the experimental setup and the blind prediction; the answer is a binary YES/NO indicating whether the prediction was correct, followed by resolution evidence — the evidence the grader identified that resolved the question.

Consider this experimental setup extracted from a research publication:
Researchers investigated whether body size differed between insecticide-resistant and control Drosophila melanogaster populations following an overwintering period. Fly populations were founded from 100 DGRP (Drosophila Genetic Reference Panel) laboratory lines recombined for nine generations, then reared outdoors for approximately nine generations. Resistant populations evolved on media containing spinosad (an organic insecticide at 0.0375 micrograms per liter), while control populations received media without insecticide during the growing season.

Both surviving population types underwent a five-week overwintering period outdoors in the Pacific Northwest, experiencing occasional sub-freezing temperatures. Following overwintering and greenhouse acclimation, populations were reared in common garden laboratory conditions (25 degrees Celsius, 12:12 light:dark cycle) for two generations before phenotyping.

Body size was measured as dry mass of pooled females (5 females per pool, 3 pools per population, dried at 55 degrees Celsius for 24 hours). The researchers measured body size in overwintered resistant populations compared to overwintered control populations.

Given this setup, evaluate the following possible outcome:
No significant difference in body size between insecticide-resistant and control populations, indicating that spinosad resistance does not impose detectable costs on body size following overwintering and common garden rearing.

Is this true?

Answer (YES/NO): NO